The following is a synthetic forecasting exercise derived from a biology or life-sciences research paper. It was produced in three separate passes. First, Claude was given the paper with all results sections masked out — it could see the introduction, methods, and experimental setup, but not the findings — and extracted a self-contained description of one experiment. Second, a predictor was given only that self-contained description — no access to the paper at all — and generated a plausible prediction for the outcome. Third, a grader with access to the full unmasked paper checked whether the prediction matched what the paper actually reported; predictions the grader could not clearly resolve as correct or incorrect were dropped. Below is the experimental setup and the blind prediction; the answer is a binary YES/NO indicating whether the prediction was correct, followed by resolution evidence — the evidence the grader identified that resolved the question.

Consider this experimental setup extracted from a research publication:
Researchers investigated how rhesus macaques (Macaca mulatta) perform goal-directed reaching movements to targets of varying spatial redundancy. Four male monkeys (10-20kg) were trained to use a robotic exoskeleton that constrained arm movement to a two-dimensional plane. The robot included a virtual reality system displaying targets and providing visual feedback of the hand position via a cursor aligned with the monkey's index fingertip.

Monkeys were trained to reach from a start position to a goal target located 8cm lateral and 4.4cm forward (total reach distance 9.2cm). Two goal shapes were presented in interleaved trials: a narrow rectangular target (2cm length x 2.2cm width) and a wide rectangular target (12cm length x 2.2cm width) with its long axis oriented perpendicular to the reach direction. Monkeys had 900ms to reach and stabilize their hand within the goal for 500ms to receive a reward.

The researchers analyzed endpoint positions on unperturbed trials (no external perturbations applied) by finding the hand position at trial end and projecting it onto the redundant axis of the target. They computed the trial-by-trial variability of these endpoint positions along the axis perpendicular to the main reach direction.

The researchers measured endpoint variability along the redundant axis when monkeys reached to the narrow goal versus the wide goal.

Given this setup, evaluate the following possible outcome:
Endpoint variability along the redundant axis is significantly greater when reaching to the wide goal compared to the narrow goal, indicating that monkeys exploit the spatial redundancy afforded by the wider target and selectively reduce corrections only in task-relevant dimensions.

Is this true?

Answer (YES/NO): YES